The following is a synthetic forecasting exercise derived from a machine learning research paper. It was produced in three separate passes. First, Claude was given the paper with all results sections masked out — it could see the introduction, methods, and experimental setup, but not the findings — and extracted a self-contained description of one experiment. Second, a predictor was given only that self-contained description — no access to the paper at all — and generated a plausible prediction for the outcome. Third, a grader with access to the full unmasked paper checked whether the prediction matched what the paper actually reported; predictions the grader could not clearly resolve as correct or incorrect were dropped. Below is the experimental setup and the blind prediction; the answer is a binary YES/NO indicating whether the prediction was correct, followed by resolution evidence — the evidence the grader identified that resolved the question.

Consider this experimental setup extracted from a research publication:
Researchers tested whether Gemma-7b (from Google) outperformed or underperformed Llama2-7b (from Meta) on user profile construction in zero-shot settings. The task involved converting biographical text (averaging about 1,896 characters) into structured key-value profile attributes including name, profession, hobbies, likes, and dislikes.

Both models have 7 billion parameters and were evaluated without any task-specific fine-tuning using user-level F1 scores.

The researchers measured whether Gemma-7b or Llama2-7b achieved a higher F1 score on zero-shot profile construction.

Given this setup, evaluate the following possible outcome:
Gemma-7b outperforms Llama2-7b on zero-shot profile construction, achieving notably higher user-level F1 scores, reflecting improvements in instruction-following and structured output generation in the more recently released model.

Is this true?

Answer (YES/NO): NO